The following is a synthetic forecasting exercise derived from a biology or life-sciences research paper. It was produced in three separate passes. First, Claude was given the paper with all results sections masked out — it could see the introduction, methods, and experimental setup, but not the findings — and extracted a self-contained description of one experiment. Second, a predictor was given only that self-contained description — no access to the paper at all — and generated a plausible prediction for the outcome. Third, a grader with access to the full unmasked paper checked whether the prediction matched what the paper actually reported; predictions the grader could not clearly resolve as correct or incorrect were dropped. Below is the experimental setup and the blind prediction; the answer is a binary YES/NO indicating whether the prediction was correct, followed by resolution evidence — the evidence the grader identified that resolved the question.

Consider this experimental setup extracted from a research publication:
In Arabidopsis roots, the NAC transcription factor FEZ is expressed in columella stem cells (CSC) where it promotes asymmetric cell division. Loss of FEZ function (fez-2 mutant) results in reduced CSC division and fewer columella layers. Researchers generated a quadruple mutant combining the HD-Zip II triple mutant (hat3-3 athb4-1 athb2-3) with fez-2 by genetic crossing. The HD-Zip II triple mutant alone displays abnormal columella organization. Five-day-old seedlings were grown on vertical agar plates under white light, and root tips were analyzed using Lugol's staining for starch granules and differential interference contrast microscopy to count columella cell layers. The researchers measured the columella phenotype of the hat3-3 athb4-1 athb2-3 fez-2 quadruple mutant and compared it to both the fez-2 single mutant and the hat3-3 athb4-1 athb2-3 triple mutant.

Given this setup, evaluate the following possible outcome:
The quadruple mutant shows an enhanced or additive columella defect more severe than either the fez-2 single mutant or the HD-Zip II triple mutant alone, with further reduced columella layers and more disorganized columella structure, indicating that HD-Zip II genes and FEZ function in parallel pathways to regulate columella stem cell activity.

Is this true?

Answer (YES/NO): NO